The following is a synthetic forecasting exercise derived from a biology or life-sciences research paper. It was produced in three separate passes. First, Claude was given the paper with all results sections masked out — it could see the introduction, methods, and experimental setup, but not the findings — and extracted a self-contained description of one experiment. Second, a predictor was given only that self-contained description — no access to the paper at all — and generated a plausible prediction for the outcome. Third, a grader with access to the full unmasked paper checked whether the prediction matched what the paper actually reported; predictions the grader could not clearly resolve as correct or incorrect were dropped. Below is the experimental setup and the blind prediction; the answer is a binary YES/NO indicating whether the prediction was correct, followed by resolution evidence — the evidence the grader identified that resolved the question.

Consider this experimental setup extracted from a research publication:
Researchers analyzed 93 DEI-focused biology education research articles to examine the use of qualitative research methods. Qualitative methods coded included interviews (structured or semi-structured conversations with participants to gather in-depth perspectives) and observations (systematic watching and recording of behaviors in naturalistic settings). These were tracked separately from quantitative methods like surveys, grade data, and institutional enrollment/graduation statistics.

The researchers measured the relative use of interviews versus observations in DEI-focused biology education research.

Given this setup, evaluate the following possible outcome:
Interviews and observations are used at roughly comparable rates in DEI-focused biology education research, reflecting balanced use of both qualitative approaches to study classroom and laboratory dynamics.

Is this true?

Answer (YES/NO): NO